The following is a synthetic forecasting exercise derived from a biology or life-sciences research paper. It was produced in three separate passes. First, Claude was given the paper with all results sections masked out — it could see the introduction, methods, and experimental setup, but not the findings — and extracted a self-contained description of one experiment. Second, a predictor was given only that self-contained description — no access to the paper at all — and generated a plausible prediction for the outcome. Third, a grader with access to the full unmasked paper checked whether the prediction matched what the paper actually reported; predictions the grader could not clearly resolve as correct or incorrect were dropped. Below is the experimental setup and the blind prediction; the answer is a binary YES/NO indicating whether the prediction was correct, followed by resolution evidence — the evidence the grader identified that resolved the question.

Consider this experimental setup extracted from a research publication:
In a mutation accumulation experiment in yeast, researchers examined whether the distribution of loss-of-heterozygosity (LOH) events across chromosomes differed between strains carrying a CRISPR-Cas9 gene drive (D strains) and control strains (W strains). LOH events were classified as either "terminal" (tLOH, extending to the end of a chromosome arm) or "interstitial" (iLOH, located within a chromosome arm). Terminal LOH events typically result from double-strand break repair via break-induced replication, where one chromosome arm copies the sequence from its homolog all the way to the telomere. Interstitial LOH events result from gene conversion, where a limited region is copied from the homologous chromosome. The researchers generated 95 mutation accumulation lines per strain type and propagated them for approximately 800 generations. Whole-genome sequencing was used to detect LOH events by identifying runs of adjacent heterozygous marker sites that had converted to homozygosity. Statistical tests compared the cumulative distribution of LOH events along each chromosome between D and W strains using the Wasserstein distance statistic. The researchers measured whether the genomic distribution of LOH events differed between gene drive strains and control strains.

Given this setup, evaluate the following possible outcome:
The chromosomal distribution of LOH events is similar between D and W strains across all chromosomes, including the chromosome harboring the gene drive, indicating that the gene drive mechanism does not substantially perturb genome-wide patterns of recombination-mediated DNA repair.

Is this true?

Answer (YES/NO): NO